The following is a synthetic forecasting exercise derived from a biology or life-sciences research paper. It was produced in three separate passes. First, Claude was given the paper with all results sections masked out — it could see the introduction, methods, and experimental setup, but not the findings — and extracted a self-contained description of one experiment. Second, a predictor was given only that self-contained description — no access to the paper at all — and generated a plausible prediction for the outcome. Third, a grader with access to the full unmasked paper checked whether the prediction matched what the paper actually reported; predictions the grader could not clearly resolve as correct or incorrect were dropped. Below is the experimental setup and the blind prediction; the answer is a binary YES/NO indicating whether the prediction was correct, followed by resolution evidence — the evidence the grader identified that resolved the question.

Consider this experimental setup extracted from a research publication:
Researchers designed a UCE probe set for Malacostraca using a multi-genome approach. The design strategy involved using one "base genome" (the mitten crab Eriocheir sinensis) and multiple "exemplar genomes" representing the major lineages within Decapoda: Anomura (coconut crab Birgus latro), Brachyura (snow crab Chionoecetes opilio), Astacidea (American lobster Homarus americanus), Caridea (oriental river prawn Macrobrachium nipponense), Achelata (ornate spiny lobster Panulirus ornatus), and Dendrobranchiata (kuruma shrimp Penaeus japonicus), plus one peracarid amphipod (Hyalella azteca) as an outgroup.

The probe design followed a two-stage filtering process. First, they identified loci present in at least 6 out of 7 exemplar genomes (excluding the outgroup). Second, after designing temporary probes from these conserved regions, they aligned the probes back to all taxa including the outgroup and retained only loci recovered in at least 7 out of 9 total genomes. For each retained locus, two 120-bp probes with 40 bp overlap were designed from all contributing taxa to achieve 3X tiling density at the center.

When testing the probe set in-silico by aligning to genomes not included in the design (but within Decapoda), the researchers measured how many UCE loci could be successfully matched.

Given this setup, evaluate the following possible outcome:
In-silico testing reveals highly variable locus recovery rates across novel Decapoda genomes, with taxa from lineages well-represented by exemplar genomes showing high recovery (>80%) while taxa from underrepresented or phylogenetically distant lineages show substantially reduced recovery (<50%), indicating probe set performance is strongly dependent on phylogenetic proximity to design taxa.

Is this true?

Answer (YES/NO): NO